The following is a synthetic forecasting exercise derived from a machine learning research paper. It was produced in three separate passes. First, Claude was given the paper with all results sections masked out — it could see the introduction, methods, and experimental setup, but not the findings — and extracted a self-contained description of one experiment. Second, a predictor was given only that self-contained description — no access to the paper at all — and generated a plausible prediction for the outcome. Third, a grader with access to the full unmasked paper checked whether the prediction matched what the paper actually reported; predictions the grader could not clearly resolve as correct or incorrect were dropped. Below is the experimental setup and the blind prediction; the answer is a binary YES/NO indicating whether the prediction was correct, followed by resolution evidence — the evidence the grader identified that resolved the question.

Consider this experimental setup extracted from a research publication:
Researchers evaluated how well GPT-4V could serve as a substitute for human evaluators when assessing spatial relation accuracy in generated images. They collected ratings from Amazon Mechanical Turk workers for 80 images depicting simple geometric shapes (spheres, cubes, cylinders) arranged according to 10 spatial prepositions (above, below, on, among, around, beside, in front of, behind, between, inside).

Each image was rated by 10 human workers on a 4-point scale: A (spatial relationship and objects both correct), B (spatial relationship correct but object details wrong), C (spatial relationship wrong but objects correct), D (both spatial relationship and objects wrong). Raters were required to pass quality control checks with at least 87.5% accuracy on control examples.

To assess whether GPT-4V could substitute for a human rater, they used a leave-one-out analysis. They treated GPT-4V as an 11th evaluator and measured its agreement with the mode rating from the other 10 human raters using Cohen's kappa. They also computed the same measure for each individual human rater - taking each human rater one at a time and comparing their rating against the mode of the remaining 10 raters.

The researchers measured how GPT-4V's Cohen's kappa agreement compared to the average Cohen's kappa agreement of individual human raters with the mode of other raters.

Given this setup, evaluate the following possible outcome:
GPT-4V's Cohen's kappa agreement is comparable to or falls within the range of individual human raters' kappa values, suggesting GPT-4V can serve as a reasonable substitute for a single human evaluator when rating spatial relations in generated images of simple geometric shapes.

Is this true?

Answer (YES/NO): NO